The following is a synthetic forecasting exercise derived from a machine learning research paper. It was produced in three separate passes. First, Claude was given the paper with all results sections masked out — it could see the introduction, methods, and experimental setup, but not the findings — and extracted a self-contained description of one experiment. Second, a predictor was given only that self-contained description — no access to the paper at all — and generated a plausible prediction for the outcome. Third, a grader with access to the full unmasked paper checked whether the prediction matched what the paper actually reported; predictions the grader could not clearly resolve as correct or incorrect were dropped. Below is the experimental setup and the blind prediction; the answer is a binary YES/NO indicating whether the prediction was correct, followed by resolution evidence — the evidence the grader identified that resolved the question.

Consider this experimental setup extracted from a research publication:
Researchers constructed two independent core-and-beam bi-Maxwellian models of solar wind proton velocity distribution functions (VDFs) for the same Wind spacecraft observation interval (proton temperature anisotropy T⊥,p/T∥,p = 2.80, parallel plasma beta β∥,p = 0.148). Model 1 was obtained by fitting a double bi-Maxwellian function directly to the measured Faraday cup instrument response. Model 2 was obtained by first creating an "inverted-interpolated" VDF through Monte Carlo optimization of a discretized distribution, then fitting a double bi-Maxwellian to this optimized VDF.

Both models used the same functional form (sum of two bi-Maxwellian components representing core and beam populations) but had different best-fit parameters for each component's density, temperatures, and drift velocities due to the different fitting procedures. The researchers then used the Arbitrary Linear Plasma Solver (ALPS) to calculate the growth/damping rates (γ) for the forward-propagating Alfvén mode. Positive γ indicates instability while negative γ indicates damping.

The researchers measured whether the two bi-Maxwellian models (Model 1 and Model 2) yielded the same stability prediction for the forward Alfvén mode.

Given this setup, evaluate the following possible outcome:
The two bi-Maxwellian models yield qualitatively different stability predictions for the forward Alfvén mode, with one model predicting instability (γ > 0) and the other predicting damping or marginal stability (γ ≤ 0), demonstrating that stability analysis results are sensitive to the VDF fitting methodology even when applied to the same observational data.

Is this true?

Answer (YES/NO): YES